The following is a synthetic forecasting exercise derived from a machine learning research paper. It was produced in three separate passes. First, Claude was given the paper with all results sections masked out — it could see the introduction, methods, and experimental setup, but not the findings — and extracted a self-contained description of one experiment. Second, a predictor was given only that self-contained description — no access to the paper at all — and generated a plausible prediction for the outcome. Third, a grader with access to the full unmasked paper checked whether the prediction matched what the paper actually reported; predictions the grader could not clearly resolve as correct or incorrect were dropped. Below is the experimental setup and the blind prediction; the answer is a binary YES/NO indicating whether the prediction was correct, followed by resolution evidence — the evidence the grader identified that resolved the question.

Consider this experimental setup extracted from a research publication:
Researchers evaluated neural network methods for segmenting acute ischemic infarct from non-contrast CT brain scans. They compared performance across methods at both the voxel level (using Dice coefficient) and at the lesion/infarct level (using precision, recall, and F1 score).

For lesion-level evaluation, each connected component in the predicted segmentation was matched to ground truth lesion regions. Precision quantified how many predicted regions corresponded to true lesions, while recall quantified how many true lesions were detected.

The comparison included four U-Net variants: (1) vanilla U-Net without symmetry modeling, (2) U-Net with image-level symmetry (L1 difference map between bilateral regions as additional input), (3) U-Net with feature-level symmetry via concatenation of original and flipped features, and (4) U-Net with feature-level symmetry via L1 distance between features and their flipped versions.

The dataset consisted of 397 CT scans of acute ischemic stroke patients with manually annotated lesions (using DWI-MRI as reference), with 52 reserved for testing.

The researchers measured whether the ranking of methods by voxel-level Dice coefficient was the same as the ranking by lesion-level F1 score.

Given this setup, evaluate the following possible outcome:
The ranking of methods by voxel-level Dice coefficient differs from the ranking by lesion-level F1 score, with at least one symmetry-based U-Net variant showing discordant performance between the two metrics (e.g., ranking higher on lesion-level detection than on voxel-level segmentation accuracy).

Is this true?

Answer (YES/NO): NO